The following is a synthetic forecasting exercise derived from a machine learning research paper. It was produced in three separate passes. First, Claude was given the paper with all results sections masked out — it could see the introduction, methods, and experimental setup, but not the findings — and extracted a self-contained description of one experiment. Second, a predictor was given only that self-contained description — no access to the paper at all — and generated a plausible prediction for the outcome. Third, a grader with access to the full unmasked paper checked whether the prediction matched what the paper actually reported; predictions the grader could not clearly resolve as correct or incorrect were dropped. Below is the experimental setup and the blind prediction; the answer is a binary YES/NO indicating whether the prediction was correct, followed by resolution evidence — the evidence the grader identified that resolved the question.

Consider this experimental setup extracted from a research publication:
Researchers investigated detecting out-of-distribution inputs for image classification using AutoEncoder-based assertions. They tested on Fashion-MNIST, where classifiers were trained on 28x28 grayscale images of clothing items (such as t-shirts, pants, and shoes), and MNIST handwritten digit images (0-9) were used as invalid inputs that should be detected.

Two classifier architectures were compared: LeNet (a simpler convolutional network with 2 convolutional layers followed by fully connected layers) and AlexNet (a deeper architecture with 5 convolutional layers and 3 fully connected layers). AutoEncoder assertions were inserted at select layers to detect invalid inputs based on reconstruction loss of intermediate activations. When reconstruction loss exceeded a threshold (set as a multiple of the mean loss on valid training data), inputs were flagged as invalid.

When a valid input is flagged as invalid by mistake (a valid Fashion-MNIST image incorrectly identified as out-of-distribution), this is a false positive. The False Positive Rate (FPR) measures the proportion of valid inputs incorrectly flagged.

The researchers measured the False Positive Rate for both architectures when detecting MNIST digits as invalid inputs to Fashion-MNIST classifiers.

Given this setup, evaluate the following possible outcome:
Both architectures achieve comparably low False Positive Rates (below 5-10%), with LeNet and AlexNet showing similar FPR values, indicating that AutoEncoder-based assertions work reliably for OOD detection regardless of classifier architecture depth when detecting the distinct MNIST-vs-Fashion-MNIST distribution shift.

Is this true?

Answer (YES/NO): YES